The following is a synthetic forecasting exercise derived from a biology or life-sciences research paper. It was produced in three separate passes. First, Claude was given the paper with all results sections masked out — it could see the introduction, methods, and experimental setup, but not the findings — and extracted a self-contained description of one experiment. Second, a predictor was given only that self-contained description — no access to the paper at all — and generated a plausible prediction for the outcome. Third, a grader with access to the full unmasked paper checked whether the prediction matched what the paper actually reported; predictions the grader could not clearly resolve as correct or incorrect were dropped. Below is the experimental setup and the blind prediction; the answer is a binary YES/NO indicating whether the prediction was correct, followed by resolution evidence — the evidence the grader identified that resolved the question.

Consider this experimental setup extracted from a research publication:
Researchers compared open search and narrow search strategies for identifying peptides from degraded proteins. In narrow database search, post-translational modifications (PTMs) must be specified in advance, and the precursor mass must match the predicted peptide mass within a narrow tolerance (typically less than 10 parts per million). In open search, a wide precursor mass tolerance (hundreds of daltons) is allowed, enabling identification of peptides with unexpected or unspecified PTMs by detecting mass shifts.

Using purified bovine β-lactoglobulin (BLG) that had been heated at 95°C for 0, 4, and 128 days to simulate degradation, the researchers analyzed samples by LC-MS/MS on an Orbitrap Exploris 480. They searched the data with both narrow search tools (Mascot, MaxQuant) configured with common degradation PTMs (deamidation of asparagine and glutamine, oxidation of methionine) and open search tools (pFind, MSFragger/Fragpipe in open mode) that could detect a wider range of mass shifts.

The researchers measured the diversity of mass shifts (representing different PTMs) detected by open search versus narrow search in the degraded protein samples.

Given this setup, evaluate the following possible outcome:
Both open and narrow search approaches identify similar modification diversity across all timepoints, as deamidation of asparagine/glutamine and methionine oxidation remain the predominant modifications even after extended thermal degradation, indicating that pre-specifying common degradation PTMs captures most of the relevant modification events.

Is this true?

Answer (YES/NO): NO